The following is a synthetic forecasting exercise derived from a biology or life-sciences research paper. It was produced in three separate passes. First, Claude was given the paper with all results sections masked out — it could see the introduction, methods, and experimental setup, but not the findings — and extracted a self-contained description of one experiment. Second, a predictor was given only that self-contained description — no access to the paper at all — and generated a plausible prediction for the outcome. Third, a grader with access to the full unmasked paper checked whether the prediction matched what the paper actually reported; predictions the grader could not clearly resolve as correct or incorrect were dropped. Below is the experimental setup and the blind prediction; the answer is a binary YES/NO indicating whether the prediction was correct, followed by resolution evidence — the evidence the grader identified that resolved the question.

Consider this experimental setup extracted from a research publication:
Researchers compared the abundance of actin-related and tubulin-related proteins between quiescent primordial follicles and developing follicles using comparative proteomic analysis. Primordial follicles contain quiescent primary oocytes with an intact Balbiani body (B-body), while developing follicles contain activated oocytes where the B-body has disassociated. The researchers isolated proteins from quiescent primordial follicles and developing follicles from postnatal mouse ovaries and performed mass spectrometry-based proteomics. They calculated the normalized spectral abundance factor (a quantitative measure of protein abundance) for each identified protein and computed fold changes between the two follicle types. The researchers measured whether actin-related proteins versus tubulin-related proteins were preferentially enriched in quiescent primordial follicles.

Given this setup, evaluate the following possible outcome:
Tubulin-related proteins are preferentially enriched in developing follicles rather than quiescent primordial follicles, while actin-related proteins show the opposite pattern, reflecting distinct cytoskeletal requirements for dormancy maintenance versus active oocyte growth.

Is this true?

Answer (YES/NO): YES